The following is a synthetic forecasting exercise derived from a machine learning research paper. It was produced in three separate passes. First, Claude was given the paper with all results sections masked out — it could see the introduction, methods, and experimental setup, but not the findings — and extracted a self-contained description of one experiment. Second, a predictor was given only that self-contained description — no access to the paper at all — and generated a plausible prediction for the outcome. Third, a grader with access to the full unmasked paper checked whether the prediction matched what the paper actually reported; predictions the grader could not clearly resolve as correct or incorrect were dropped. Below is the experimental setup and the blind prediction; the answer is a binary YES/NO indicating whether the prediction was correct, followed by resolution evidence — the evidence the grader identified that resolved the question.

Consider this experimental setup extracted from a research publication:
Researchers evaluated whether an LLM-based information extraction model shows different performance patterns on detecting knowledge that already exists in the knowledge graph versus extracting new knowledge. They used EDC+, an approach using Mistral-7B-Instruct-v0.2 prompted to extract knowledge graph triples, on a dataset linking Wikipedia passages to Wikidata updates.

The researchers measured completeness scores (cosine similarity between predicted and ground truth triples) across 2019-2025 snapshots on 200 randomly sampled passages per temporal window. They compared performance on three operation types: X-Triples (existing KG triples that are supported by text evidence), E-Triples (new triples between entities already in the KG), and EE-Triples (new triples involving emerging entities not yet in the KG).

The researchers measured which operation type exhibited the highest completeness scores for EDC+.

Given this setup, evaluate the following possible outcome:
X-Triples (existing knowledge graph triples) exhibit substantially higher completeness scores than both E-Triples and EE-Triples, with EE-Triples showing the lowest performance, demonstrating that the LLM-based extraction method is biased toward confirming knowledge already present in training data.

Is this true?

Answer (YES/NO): NO